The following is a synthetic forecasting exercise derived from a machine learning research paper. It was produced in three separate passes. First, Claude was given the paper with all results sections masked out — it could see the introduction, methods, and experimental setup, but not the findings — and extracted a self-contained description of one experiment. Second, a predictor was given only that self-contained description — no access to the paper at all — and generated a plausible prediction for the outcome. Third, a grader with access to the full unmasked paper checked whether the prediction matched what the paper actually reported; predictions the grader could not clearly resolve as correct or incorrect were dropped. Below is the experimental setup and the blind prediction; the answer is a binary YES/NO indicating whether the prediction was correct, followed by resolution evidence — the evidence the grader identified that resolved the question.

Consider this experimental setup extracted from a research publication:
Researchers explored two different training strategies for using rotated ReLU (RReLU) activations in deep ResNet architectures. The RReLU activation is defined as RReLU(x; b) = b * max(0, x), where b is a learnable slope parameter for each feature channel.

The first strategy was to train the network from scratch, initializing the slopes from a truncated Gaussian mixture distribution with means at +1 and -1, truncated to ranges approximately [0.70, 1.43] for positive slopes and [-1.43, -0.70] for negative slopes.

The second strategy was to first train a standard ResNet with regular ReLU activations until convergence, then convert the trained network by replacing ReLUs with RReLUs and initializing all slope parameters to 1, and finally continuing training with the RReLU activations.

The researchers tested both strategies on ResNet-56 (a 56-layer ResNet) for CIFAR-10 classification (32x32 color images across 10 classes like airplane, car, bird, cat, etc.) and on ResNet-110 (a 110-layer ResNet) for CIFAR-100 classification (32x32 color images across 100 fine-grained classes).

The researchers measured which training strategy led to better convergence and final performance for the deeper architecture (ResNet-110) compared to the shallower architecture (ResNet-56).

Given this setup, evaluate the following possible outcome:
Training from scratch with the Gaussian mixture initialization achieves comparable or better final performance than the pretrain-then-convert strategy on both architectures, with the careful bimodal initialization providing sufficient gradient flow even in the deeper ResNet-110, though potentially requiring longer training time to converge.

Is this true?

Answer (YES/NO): NO